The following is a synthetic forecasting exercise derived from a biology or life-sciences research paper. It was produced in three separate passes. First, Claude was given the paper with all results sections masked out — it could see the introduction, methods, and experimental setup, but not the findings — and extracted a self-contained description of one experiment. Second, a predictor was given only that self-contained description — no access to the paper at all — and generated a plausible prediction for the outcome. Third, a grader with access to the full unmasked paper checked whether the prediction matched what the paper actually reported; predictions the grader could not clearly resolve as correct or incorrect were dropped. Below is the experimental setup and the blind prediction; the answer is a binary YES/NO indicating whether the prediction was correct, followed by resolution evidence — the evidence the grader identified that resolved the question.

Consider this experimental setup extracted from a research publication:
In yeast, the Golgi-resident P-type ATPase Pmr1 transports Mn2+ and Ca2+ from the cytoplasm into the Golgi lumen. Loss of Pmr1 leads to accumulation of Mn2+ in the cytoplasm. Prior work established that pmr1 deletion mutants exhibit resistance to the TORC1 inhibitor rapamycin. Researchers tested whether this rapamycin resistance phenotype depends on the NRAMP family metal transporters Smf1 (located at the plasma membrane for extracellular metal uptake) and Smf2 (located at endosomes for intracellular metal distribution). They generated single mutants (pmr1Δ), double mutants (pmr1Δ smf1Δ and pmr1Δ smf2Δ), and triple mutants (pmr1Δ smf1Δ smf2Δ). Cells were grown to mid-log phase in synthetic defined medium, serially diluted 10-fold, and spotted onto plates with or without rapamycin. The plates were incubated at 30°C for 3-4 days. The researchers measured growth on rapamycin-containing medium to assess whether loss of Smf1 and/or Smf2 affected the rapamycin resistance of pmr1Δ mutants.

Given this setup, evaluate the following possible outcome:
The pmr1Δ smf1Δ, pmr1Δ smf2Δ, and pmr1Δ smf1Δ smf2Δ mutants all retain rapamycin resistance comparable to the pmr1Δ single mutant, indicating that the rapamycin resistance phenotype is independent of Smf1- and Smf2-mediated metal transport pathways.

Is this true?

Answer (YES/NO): NO